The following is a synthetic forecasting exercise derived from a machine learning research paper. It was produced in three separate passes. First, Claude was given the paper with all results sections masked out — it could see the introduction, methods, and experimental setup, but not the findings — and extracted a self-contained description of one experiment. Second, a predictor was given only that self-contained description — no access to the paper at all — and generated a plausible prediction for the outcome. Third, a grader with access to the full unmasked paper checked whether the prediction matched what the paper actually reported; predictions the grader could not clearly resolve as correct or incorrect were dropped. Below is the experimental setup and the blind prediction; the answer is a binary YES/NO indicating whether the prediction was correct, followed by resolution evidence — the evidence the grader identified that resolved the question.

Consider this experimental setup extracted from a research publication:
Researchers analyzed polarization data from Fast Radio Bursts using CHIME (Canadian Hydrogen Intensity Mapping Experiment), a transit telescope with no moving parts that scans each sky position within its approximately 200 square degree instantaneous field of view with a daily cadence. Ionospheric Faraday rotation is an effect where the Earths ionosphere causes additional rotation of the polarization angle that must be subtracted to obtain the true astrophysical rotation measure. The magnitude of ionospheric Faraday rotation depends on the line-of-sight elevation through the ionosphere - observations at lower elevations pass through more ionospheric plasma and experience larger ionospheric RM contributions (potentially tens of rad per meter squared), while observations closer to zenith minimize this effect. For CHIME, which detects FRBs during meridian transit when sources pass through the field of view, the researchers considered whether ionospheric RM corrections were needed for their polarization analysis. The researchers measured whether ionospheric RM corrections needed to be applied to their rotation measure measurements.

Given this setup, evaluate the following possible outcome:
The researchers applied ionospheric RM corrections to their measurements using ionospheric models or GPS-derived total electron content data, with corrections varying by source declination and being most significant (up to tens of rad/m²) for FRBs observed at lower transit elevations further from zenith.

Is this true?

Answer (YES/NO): NO